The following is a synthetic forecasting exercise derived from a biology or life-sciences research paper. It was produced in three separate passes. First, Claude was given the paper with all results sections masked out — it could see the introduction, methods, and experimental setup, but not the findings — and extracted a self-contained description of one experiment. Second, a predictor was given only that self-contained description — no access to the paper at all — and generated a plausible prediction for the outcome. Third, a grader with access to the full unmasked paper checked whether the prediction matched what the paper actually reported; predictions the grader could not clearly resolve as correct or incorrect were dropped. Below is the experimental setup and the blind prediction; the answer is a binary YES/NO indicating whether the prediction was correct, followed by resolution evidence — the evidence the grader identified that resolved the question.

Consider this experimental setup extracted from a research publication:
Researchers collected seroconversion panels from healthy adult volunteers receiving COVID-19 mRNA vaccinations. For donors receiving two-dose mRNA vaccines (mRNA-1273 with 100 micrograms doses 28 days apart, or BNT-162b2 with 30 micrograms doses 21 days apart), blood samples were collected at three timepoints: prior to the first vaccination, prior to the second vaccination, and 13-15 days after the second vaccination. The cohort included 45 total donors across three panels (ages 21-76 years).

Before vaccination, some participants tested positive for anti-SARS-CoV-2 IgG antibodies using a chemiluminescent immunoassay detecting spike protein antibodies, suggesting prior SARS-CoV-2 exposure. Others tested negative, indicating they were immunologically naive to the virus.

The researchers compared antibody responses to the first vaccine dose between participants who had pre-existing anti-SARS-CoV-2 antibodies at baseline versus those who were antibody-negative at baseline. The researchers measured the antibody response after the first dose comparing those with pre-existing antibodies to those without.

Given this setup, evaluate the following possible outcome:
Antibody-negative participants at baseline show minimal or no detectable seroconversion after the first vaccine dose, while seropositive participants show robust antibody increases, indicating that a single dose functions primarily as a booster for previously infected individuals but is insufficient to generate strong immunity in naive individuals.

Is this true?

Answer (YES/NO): NO